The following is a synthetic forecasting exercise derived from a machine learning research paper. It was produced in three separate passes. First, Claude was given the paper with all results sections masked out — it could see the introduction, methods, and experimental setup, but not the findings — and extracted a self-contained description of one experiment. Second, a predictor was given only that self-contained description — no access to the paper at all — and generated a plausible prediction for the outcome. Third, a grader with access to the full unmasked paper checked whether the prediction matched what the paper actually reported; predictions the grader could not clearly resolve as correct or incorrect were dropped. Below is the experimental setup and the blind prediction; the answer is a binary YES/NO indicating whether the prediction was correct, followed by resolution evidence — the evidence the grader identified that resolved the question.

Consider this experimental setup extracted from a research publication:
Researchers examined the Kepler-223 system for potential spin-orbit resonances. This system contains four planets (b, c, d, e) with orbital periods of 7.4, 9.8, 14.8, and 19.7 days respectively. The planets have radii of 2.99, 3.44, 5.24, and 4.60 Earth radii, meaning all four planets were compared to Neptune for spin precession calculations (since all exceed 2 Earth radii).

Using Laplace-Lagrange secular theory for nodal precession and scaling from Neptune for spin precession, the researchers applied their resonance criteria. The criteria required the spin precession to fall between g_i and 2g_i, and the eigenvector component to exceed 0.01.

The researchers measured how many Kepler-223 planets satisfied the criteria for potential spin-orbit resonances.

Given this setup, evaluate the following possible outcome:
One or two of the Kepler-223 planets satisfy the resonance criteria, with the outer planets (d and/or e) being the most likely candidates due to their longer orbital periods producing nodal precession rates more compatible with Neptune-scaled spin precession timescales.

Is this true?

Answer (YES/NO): NO